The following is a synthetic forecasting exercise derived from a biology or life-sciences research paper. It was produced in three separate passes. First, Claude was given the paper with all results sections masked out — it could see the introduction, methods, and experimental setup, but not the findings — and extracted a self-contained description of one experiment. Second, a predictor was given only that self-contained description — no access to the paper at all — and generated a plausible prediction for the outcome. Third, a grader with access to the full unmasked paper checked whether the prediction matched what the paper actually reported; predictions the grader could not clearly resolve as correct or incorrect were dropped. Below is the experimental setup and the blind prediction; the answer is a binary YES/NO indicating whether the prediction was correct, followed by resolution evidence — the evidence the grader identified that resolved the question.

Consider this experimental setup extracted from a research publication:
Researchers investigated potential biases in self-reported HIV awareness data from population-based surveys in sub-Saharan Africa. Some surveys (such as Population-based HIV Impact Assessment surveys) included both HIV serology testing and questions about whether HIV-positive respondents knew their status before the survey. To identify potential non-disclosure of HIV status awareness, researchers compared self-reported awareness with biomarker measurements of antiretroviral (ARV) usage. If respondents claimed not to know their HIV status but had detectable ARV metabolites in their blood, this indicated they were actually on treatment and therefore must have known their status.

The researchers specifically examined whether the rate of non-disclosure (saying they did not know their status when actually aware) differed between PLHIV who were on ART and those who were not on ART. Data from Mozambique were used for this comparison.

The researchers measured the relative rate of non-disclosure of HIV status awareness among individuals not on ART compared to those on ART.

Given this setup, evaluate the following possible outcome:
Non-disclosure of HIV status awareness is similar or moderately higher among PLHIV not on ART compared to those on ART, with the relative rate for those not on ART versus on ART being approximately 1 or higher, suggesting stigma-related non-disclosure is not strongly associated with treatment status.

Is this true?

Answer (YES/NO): YES